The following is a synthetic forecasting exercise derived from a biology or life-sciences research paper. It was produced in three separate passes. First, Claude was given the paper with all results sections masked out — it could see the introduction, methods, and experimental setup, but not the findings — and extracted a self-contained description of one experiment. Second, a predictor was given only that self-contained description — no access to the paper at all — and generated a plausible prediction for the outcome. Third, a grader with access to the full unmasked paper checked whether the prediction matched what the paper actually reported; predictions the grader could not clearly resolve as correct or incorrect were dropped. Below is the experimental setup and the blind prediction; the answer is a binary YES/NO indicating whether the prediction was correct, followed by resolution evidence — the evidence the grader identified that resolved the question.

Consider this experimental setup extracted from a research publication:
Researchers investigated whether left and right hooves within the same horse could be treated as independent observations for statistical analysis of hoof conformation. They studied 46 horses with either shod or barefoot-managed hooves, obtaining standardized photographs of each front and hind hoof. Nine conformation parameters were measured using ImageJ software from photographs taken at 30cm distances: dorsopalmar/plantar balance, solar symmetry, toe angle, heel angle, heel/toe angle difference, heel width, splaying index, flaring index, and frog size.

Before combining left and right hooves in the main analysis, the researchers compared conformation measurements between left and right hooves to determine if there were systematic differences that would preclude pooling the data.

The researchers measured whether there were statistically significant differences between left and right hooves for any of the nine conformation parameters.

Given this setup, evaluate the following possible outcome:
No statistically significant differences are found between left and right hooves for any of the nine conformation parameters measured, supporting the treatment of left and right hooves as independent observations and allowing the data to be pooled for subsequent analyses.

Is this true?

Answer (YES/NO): YES